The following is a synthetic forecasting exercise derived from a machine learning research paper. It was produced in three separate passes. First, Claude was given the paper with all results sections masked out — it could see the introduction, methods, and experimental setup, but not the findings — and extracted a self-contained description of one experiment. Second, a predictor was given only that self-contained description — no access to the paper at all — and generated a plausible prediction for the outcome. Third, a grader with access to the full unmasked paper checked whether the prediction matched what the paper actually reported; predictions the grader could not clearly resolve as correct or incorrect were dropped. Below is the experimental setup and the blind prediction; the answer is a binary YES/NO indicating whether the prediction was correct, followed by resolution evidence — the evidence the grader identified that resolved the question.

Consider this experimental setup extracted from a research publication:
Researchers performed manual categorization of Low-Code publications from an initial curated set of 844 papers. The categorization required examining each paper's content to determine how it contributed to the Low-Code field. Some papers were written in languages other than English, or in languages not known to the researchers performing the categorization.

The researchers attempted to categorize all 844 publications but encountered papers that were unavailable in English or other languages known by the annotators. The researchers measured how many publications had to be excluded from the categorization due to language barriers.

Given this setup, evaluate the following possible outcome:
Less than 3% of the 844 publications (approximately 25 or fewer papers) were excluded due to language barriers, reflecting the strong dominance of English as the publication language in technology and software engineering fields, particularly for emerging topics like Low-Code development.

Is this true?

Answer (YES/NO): NO